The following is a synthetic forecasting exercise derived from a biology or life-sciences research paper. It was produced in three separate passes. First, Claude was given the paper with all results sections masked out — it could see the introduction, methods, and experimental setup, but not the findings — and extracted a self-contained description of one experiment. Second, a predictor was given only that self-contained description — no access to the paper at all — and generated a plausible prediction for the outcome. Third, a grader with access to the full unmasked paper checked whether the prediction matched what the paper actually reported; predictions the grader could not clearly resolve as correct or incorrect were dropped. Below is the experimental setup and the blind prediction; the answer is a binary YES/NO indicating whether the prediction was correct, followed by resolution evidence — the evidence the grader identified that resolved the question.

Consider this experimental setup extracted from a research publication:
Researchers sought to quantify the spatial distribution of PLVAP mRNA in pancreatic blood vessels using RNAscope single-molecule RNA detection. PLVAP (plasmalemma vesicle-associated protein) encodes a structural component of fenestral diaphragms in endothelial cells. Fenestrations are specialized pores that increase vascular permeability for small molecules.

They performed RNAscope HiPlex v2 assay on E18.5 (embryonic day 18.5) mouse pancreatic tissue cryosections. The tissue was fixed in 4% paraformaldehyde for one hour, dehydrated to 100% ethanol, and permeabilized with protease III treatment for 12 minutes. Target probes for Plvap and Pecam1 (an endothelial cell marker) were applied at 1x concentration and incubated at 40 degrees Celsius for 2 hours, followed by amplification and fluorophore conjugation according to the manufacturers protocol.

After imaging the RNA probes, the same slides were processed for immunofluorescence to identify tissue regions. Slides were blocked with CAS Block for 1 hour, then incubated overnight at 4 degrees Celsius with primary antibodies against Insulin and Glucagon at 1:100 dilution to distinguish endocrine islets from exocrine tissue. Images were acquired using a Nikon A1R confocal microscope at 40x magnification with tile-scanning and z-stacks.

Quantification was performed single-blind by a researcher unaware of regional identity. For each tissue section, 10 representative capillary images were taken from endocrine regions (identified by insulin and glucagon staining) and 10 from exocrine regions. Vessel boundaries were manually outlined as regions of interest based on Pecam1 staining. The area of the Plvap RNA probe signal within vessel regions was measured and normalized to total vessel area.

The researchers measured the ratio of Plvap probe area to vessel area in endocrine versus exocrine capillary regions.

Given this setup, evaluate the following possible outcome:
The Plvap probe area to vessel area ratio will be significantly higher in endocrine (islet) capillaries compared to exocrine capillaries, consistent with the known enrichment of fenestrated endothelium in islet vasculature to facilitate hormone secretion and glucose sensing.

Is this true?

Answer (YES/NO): YES